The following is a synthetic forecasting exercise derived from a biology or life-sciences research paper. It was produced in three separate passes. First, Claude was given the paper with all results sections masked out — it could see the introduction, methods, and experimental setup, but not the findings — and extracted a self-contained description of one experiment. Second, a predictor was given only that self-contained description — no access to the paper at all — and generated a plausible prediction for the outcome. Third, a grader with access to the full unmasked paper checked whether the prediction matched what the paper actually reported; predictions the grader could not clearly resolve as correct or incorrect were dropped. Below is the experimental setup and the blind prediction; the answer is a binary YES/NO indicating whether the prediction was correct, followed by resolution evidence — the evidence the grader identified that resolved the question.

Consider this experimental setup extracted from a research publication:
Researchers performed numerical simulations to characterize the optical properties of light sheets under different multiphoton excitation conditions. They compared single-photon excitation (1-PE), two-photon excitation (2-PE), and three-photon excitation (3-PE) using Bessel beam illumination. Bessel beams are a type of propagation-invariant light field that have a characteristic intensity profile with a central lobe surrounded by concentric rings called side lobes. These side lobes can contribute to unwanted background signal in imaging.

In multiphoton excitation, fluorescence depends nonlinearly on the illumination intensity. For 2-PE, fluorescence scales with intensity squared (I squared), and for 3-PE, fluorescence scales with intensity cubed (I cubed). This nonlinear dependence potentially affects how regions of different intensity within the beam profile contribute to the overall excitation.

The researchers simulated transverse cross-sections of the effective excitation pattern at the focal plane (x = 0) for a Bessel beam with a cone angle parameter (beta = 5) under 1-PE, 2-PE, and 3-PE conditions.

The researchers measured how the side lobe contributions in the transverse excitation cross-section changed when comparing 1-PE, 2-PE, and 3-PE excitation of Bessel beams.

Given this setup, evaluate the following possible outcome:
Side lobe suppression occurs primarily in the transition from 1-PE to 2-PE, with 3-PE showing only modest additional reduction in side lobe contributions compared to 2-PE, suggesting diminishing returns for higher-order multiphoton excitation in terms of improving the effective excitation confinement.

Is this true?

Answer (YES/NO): NO